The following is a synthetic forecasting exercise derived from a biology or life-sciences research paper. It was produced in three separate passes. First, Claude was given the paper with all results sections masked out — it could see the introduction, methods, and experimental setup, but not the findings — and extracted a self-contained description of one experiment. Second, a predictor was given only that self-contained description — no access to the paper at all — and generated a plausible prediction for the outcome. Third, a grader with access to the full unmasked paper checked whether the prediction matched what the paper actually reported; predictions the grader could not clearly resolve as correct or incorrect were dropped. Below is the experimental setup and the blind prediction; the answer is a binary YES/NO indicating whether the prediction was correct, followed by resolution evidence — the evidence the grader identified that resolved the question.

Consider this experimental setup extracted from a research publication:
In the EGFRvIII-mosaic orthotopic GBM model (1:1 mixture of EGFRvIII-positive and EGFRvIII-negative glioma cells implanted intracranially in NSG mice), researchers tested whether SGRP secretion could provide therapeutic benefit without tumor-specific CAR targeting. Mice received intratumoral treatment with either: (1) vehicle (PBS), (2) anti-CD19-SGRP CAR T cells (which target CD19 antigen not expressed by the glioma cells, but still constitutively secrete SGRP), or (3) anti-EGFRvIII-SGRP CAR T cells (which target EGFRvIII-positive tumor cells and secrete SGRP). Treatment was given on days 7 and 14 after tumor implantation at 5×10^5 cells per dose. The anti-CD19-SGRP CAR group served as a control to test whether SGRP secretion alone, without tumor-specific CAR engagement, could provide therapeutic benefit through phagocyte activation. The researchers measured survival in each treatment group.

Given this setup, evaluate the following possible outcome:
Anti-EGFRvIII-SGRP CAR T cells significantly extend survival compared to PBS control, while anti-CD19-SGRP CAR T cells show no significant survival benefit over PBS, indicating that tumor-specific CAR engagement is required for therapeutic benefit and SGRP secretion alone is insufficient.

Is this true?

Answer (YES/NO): YES